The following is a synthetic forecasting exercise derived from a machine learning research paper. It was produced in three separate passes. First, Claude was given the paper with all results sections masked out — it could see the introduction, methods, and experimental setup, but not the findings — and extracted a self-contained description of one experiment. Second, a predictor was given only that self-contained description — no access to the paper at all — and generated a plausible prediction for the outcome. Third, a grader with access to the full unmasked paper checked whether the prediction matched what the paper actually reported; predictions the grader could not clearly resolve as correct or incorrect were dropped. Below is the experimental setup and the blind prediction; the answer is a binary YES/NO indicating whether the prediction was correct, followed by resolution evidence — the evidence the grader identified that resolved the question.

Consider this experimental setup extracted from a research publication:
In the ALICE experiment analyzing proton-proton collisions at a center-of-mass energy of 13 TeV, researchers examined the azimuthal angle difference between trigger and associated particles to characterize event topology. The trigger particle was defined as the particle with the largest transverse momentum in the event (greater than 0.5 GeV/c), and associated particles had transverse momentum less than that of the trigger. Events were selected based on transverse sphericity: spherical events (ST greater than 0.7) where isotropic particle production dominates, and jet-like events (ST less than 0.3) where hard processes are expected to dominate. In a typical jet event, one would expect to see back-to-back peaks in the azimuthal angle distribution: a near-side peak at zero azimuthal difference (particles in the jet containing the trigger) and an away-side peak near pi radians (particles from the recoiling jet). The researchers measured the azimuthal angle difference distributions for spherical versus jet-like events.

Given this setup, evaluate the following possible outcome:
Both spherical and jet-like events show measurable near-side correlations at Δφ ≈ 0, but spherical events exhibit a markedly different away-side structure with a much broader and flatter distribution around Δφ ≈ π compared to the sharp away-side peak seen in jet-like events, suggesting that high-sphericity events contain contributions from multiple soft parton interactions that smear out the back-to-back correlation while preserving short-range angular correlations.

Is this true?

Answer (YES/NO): NO